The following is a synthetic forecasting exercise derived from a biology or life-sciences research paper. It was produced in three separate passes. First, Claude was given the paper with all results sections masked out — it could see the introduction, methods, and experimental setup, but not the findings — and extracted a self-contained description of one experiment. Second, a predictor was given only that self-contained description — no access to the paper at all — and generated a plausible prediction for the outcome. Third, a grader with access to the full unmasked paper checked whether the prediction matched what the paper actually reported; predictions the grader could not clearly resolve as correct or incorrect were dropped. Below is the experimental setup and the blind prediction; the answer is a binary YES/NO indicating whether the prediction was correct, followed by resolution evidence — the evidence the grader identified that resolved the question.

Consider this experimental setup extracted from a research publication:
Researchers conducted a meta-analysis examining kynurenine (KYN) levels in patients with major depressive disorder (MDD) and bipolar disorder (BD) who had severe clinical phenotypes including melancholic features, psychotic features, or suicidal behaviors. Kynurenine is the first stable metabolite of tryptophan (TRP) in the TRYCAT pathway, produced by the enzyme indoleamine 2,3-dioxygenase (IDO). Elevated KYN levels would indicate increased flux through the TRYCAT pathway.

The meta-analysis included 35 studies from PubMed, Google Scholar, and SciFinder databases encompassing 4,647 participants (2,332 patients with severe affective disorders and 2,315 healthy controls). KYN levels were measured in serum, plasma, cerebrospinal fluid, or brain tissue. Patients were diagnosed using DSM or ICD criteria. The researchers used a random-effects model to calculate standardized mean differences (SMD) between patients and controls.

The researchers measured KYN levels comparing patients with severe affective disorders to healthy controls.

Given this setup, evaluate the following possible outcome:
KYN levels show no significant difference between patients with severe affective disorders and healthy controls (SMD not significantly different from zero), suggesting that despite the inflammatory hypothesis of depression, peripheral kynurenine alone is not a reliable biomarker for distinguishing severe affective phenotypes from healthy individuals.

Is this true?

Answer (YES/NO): YES